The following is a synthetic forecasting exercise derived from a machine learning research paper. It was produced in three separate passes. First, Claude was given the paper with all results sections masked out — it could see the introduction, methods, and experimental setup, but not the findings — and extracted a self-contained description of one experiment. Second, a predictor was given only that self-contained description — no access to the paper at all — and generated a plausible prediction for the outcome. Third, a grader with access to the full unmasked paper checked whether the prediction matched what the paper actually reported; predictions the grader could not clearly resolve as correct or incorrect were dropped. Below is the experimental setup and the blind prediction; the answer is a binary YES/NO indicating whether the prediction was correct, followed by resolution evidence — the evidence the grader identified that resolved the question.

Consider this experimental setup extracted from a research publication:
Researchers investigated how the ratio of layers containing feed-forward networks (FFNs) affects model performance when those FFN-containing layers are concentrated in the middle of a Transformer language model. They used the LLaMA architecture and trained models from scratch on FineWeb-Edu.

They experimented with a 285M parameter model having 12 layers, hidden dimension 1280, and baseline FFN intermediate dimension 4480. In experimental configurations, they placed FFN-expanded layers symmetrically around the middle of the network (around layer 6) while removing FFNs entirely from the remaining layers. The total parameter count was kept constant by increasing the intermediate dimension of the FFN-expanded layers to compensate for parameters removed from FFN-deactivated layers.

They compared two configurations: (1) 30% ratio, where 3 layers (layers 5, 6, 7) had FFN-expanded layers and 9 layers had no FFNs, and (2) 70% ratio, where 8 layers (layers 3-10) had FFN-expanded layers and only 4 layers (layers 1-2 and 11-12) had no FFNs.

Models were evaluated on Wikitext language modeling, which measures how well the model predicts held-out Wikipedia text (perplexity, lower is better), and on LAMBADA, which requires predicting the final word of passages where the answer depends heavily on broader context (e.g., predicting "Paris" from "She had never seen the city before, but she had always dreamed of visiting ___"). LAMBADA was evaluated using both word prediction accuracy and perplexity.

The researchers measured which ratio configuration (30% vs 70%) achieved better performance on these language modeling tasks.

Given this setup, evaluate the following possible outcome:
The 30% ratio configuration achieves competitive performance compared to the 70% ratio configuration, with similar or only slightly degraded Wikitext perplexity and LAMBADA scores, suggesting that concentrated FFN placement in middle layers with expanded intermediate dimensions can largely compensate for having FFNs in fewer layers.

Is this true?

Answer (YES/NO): NO